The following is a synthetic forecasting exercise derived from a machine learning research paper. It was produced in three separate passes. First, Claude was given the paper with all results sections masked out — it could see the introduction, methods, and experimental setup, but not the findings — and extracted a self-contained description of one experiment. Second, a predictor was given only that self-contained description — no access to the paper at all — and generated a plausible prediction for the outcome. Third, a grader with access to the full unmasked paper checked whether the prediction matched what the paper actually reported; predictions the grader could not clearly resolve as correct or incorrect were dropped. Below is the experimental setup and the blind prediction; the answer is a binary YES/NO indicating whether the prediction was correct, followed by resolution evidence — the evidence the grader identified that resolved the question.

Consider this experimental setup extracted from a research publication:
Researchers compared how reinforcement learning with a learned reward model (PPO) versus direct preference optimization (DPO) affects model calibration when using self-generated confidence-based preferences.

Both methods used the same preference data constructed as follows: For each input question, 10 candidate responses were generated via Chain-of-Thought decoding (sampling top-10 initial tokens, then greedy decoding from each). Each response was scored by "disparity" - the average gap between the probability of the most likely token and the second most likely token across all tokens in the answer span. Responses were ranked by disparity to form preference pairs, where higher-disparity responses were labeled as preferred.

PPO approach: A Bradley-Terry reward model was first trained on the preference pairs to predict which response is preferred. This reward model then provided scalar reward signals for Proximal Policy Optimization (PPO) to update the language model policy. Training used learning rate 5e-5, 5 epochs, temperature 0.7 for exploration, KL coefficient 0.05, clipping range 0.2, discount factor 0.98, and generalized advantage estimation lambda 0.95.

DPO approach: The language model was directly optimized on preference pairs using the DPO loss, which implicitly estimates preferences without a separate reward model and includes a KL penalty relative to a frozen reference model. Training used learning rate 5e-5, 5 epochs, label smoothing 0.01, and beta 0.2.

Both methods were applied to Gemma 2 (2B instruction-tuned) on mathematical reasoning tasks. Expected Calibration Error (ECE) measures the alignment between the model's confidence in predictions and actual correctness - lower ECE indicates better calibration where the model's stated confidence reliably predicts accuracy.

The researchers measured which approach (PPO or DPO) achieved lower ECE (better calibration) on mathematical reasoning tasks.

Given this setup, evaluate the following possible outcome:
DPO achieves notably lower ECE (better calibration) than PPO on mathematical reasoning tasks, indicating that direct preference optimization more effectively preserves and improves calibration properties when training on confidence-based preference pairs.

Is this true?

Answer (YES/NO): NO